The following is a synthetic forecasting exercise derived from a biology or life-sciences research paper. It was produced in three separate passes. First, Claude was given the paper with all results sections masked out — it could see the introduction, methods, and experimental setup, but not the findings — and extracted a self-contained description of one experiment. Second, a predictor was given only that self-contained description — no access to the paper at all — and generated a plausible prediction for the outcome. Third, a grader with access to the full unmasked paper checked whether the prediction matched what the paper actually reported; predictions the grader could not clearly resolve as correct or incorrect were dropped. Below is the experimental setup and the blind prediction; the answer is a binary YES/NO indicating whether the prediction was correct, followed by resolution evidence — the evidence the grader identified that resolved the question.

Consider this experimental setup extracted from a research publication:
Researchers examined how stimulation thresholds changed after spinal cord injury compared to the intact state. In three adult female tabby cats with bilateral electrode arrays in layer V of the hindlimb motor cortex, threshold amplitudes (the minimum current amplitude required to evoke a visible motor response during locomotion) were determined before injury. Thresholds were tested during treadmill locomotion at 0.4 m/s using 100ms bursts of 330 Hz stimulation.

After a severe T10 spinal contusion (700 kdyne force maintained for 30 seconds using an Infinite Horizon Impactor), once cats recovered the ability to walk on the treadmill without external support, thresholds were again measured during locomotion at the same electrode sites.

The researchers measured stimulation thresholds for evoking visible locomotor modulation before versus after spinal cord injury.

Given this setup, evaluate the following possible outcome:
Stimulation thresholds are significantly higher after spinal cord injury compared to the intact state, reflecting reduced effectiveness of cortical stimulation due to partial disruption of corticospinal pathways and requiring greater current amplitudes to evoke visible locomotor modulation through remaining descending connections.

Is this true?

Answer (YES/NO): YES